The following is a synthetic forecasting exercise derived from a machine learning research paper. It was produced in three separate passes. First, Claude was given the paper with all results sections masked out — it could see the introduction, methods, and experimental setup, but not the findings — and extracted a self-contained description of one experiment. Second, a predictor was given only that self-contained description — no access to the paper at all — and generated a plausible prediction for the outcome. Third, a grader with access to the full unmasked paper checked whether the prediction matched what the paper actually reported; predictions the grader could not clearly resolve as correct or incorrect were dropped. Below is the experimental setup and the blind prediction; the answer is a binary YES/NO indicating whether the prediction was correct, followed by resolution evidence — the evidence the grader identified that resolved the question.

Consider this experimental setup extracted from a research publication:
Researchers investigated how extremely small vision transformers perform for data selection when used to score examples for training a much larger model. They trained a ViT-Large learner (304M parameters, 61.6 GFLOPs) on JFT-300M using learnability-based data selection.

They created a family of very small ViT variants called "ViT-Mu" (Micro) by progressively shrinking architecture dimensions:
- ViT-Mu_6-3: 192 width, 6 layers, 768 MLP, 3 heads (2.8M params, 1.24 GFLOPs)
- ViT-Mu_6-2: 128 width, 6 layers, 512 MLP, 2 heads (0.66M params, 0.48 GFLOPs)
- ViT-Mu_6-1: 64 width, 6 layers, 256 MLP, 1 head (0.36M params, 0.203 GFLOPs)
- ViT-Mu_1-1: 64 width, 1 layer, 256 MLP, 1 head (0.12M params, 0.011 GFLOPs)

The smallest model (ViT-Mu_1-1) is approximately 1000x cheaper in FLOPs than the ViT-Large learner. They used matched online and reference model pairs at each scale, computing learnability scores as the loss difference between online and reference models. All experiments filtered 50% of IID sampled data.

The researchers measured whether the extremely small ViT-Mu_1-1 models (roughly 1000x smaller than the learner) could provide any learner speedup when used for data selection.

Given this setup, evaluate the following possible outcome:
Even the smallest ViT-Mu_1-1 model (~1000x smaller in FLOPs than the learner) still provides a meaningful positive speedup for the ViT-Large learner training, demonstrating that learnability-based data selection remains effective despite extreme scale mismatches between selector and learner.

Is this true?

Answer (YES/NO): YES